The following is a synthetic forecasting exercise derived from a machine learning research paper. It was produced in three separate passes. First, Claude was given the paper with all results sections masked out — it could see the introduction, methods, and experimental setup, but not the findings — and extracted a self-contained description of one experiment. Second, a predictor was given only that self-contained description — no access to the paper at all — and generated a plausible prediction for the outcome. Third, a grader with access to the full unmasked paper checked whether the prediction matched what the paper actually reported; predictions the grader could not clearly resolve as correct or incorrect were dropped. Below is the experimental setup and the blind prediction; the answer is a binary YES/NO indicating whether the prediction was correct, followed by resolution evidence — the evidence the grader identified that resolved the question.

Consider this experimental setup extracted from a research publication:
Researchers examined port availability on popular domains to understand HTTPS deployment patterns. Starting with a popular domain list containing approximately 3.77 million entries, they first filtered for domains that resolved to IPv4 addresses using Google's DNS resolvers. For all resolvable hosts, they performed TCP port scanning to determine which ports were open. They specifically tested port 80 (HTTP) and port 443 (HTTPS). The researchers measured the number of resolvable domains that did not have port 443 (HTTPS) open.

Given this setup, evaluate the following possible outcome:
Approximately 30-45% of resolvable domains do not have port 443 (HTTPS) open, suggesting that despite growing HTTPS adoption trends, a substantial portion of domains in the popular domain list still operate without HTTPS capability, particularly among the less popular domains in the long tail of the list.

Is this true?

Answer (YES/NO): NO